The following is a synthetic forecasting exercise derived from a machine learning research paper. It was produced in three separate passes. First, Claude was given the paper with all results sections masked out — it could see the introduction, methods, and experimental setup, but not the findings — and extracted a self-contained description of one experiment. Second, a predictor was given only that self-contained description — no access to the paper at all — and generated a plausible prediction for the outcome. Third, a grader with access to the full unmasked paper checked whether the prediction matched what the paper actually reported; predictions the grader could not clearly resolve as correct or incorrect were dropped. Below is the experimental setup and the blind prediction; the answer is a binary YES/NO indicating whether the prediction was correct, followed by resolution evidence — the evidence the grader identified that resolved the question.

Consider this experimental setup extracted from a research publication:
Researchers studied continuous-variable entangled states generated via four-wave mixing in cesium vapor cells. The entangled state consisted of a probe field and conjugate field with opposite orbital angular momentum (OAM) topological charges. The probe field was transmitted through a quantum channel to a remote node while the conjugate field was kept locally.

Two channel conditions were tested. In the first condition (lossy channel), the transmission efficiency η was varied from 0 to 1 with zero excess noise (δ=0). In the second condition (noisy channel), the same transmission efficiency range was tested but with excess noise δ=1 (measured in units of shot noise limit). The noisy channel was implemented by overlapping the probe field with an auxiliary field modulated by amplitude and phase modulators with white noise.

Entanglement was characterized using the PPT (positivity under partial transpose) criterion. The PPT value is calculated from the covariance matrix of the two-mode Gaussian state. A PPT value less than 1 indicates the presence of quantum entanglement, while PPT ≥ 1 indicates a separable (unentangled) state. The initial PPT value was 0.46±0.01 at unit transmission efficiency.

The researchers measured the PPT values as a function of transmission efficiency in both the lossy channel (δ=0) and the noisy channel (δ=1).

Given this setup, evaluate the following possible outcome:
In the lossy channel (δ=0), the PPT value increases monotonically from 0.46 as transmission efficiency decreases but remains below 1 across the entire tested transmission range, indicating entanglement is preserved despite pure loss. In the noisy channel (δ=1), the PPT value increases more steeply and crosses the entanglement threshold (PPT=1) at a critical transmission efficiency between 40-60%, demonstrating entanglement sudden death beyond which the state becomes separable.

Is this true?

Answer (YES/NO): YES